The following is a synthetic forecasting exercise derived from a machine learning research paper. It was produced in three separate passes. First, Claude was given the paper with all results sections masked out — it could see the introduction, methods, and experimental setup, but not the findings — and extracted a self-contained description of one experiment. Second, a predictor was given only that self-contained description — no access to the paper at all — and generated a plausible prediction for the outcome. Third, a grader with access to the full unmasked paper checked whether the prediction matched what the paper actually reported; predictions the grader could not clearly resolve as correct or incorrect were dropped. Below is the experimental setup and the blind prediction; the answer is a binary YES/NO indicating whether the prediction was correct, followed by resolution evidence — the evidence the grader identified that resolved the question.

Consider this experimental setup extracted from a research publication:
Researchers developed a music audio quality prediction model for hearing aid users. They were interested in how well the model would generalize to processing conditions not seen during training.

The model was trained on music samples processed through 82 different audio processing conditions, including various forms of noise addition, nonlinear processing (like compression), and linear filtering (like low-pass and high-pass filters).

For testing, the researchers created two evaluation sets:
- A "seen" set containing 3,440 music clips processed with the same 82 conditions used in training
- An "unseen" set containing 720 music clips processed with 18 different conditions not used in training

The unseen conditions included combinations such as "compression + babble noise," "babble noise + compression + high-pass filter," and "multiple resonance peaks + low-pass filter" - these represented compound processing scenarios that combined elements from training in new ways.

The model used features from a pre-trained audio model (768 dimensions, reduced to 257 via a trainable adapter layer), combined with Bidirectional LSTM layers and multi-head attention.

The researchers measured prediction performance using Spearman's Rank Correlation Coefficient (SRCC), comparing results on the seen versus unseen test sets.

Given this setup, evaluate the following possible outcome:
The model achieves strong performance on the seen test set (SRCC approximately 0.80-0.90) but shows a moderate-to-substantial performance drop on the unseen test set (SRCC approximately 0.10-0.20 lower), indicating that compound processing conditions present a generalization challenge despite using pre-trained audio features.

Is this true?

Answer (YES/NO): NO